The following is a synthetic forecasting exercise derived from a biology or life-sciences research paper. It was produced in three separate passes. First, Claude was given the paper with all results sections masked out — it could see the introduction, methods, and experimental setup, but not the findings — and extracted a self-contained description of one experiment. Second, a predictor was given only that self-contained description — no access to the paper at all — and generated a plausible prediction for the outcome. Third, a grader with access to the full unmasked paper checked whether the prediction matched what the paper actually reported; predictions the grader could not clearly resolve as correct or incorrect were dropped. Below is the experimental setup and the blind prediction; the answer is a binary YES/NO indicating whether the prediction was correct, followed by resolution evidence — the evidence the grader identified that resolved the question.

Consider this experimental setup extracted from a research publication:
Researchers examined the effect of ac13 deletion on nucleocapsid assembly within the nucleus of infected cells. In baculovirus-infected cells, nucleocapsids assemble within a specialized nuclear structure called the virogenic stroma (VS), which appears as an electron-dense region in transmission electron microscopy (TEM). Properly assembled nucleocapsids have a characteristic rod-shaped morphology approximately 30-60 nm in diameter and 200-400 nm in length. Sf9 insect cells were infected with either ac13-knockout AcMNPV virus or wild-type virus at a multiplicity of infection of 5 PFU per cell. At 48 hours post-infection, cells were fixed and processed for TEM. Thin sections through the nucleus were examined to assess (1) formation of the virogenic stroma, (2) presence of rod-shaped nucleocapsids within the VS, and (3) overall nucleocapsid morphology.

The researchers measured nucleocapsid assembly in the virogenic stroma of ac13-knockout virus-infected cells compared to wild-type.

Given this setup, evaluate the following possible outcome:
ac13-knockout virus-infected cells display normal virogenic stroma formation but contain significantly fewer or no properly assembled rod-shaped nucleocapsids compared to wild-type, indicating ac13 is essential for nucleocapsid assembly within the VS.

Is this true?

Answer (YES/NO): NO